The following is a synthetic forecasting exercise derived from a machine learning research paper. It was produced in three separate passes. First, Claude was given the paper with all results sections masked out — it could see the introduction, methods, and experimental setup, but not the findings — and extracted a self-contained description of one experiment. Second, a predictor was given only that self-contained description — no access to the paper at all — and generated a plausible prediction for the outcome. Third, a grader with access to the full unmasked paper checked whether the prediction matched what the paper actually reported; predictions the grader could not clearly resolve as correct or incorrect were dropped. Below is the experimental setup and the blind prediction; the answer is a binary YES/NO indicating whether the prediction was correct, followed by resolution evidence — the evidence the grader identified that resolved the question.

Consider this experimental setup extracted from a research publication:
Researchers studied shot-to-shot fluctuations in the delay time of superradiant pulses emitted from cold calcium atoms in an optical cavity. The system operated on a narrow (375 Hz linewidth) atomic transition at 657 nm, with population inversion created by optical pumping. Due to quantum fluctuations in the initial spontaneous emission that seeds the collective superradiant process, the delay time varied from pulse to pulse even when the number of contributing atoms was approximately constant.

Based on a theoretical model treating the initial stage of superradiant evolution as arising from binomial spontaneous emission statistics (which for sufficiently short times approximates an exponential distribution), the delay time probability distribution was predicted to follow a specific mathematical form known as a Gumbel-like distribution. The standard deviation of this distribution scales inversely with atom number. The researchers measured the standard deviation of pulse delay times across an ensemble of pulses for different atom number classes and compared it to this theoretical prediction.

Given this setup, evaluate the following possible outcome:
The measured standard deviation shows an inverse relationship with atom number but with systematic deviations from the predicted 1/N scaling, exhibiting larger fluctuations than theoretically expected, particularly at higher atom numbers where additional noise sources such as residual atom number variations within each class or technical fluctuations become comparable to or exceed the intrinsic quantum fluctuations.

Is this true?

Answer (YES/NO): NO